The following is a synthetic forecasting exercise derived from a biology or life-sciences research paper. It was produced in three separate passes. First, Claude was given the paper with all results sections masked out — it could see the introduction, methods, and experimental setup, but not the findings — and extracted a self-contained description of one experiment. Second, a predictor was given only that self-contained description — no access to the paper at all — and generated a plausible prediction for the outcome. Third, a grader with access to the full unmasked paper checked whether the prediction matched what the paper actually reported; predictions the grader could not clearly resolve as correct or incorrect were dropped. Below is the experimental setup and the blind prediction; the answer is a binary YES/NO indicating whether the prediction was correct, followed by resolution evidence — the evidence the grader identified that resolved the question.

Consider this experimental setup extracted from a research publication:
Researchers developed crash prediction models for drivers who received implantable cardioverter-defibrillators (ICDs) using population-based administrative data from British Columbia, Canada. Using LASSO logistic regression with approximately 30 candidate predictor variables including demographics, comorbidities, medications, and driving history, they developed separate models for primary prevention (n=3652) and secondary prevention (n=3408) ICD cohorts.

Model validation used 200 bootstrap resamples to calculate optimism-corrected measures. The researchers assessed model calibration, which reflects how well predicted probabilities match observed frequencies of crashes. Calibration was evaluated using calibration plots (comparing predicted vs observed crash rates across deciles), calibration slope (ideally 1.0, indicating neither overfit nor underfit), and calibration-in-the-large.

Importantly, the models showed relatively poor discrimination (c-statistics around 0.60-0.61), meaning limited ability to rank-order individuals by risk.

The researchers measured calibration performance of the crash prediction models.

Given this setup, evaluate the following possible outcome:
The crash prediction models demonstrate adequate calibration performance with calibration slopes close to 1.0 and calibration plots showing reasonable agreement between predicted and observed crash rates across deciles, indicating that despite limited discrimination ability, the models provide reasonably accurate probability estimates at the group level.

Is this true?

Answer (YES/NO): YES